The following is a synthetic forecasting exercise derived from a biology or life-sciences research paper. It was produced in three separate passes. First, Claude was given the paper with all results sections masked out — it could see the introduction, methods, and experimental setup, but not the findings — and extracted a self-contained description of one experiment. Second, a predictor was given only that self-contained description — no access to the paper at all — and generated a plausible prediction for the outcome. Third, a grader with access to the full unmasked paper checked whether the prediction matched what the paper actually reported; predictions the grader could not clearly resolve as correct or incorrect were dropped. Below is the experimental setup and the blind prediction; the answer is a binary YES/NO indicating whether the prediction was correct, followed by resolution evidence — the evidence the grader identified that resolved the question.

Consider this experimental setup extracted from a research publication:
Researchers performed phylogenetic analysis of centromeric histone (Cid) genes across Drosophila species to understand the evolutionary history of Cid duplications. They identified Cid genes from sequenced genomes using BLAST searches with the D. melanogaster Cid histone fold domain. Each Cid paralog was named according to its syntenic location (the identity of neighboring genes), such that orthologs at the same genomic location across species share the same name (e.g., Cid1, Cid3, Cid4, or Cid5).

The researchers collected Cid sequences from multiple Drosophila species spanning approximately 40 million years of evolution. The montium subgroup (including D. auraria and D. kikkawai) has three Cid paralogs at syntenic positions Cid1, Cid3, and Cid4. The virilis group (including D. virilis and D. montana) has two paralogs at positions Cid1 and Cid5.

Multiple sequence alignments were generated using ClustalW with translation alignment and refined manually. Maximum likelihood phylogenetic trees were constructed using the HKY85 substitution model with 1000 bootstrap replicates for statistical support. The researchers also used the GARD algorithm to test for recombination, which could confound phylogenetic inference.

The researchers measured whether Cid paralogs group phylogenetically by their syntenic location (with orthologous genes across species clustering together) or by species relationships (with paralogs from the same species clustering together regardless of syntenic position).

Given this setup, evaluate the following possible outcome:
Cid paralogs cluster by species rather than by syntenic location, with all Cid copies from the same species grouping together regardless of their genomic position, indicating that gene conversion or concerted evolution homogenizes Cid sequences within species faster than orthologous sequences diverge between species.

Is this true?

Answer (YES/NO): NO